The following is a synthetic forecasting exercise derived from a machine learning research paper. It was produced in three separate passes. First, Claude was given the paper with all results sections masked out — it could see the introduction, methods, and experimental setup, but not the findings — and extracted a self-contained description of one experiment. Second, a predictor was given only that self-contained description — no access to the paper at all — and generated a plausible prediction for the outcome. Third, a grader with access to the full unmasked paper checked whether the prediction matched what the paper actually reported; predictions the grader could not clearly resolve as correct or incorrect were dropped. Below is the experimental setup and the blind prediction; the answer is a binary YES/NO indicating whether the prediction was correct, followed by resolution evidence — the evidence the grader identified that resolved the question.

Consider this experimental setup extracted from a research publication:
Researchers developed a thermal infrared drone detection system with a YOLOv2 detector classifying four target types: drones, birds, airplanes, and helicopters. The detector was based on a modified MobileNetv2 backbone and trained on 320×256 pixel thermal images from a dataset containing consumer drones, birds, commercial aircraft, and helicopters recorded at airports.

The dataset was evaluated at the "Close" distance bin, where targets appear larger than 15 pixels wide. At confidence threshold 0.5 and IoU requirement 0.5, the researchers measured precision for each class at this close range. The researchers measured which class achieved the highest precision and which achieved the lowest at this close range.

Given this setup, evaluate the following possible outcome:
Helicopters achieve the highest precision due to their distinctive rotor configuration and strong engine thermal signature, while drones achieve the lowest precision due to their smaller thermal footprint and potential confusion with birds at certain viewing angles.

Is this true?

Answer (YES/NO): NO